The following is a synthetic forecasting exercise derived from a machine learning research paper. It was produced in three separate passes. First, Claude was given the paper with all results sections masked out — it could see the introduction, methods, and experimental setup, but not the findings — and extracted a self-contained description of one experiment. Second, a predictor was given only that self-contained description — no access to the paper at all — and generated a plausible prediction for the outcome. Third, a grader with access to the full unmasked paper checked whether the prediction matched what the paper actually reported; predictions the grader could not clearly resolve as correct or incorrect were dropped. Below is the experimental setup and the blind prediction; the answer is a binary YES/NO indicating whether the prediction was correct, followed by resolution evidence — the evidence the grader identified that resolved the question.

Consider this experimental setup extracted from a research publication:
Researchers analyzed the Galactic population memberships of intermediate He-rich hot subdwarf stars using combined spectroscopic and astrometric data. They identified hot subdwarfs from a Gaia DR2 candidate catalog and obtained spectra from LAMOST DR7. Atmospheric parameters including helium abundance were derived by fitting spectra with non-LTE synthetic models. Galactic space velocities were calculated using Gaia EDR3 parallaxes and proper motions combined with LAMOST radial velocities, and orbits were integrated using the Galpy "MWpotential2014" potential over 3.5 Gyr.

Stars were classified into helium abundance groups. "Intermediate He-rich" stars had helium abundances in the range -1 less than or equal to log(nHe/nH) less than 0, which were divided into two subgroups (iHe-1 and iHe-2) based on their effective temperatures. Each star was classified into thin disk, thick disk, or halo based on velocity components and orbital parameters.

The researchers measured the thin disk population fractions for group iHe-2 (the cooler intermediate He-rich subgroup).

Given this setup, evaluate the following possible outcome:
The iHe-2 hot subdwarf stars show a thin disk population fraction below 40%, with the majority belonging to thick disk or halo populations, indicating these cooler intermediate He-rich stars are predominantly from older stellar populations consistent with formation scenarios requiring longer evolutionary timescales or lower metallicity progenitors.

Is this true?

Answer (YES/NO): NO